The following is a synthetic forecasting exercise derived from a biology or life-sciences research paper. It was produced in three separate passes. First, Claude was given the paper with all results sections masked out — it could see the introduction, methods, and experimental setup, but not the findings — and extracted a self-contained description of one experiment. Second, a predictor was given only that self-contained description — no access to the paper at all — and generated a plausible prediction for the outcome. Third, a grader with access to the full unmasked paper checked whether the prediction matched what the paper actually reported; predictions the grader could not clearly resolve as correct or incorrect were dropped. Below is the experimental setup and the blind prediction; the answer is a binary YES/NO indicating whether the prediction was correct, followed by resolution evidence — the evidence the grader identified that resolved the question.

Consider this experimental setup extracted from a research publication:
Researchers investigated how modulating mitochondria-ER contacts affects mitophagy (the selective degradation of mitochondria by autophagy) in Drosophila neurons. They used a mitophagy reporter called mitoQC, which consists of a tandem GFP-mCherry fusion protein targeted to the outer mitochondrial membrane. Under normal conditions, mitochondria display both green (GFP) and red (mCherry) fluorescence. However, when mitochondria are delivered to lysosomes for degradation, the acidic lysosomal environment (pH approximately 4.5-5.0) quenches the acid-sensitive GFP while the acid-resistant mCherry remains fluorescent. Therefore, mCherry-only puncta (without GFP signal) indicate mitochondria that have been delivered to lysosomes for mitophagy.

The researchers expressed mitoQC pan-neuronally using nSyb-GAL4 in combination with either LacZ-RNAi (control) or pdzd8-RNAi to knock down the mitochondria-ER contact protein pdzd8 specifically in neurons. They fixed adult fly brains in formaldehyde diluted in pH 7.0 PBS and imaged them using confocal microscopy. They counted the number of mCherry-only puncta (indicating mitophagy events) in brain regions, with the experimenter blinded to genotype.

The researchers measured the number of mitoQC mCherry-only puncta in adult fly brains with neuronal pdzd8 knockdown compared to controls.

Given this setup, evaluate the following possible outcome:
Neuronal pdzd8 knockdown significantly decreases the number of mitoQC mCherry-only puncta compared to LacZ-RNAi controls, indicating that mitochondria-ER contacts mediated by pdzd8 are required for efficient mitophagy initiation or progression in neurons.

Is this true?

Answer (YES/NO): NO